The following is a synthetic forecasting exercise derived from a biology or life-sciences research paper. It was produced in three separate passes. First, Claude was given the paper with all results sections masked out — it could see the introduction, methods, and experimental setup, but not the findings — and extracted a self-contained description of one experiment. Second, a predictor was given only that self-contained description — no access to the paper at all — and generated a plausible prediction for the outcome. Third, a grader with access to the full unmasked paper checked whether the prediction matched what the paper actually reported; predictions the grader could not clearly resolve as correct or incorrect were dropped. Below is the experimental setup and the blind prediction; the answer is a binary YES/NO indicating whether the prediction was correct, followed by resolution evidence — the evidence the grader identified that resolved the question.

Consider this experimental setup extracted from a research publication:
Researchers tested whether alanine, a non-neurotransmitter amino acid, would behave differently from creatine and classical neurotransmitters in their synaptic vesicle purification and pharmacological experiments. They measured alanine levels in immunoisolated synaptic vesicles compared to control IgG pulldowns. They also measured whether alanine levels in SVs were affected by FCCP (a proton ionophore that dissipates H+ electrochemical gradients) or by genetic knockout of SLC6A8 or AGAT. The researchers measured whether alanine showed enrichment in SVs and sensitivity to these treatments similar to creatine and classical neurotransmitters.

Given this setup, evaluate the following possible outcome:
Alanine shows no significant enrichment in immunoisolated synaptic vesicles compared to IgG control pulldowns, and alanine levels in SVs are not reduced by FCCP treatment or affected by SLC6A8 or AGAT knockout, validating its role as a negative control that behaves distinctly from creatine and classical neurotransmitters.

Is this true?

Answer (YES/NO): YES